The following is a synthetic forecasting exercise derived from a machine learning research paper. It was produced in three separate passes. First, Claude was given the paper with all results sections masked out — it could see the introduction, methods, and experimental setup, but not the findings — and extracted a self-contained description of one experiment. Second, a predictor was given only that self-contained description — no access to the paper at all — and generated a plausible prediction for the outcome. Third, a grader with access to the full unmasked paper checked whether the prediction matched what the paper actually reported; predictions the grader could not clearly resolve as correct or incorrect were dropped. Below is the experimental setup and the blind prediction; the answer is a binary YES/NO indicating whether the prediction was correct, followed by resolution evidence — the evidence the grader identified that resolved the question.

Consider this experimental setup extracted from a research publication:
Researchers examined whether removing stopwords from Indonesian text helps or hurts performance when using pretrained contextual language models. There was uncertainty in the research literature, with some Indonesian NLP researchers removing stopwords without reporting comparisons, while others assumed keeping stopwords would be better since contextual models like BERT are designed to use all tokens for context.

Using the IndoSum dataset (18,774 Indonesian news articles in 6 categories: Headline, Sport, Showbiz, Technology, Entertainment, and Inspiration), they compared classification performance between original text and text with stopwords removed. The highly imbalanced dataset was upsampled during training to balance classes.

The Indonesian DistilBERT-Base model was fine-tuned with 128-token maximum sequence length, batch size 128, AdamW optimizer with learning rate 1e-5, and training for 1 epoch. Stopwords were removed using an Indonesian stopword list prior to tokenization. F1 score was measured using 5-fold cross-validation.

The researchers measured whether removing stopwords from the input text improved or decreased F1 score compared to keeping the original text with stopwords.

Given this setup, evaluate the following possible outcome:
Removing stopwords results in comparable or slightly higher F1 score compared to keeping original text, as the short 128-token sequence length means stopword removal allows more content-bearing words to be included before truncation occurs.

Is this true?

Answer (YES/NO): YES